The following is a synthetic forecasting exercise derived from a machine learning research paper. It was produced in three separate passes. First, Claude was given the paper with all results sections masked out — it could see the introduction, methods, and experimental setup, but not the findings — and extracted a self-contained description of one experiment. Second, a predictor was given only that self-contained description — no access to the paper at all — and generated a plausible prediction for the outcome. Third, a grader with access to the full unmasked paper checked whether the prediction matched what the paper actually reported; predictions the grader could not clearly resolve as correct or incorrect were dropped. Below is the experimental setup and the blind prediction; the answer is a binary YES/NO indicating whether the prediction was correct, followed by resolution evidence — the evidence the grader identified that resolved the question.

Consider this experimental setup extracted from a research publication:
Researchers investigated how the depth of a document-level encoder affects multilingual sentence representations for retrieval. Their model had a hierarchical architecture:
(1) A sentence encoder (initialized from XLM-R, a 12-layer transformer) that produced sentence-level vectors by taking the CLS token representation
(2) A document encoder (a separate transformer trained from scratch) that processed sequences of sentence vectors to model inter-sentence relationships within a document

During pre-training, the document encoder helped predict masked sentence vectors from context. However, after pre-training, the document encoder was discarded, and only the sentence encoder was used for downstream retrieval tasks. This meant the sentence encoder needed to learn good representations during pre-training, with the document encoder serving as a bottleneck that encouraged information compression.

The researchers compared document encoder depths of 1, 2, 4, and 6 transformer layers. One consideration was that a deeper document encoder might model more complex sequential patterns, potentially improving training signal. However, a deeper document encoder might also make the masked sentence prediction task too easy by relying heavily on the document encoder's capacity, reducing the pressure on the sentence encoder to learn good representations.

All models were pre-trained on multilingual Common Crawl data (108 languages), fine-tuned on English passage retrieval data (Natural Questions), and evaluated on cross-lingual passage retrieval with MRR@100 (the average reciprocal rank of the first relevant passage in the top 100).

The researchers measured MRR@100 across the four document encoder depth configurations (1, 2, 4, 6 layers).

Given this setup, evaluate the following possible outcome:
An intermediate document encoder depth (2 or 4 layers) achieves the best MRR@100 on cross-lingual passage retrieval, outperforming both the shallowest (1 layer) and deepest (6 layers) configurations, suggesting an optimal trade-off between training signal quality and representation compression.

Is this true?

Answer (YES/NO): YES